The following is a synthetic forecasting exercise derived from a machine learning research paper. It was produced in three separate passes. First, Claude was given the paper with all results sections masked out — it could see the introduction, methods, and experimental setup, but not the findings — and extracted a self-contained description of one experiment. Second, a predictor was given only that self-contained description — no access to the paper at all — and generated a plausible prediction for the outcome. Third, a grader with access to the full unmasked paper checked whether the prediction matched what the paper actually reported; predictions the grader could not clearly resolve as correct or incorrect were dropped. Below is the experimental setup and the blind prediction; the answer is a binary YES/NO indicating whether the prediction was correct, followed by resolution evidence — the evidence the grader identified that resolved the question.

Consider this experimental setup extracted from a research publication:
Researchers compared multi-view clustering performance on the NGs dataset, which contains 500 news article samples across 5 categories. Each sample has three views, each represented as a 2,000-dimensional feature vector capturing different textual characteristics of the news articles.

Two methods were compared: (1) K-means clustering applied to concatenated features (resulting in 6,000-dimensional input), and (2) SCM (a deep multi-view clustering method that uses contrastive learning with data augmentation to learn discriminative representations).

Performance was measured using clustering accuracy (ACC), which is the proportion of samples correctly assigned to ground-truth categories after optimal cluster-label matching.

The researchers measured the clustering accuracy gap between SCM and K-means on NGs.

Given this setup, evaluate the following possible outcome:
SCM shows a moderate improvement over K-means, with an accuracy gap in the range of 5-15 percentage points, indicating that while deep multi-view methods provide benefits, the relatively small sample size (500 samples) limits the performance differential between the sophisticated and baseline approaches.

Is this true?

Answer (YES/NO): NO